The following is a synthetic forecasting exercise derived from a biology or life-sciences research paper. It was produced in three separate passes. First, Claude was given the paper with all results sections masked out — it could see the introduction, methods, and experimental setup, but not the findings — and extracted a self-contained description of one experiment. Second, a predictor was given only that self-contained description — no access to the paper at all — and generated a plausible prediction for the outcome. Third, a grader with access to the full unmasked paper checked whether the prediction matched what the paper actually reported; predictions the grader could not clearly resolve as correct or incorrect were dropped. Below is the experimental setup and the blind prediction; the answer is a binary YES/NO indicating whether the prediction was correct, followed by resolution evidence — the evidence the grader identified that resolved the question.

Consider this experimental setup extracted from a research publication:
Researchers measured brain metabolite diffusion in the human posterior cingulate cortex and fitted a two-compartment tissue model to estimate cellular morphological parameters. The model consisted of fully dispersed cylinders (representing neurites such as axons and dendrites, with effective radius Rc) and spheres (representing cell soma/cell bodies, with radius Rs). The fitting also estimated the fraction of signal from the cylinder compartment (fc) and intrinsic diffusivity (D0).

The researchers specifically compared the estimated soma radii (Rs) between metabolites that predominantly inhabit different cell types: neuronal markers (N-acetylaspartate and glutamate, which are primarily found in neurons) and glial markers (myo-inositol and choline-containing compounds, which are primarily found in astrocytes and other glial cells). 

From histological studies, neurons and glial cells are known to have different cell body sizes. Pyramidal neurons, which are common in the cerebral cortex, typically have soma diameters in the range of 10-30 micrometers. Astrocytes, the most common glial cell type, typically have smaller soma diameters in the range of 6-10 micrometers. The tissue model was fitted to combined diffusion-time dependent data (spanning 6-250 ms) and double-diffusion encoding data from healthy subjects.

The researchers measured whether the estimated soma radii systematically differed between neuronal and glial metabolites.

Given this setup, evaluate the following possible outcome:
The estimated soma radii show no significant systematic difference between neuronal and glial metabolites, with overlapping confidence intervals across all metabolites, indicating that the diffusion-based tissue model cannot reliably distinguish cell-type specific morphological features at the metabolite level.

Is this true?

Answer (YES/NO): NO